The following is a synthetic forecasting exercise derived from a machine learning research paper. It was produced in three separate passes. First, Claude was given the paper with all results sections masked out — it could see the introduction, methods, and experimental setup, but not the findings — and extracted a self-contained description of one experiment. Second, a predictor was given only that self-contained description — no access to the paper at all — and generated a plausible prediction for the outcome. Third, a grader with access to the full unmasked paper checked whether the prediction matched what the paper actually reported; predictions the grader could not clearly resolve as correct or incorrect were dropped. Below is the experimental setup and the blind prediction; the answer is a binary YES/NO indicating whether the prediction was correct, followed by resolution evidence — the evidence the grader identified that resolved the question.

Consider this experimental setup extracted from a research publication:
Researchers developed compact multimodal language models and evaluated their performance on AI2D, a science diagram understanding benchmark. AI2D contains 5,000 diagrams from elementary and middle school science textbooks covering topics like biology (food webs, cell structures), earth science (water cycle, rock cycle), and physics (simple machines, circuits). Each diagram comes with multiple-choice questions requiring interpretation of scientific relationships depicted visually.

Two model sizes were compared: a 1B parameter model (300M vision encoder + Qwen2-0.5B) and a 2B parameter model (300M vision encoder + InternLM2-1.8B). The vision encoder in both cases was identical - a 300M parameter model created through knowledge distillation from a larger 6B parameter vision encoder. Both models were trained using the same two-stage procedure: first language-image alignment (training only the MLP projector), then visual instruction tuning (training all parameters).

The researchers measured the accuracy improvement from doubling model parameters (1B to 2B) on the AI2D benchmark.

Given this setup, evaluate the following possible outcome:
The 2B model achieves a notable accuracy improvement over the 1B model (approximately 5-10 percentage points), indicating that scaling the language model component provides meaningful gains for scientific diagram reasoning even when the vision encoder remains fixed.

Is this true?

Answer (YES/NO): YES